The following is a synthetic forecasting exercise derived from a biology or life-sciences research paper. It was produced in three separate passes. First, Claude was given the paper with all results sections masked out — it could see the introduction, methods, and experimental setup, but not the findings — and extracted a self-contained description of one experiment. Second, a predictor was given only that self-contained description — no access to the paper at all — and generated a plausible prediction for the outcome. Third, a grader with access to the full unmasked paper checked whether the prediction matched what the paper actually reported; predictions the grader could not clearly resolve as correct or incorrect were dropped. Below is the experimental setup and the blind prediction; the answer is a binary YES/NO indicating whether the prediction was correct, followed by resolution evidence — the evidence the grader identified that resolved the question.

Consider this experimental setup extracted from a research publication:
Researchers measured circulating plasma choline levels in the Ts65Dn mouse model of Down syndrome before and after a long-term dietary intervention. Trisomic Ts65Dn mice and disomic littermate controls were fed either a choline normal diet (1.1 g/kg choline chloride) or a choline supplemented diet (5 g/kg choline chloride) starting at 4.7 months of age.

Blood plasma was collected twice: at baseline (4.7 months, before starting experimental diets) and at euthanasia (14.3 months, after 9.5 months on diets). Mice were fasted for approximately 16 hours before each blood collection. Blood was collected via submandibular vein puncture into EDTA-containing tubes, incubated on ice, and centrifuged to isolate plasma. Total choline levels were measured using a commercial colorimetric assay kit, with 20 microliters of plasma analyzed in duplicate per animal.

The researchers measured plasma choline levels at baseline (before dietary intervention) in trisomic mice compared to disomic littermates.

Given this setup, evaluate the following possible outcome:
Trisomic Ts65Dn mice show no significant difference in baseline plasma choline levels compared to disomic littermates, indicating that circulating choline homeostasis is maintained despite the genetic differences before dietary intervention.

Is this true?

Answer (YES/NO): YES